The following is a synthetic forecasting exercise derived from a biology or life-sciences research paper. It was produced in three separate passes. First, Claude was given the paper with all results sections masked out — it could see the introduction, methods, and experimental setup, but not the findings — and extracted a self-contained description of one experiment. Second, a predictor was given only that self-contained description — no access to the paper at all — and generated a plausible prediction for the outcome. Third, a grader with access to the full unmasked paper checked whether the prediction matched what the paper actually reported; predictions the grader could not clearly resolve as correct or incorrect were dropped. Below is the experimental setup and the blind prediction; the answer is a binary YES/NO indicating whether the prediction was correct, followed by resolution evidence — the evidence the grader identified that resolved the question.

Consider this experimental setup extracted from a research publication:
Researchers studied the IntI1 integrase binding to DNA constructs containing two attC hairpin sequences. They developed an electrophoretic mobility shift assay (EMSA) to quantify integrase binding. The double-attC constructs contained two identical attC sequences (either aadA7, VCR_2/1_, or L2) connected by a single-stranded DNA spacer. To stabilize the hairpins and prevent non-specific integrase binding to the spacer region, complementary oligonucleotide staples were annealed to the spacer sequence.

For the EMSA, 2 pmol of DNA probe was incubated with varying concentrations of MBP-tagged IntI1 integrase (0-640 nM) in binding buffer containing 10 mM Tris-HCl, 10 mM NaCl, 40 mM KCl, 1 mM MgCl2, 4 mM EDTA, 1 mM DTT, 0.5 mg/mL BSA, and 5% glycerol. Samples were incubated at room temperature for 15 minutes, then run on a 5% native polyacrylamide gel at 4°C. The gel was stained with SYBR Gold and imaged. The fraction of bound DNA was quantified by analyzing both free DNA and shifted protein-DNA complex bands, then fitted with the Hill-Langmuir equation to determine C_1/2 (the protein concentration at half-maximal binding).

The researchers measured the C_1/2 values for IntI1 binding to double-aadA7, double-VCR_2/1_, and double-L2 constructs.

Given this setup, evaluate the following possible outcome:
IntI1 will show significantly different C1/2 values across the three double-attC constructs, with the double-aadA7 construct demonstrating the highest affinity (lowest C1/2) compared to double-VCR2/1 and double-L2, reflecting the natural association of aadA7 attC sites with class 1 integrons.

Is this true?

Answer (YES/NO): YES